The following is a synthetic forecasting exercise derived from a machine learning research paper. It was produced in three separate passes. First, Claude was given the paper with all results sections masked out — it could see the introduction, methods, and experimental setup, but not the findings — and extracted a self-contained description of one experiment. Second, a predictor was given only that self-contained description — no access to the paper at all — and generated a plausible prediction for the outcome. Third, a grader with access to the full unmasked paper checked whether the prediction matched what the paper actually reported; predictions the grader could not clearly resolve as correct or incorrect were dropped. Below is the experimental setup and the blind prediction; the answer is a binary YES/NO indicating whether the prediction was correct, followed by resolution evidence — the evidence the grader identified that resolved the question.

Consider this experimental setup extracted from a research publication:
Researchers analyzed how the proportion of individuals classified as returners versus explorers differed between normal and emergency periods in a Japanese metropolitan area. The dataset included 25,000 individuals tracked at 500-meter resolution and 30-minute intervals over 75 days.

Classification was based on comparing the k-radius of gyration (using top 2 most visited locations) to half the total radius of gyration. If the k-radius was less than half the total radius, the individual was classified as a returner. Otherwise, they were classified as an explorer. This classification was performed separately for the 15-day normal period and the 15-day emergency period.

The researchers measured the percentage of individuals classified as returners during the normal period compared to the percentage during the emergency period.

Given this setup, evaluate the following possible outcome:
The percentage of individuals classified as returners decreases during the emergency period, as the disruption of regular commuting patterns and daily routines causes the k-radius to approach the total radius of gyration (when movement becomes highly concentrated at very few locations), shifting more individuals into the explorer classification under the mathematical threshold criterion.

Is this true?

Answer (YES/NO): NO